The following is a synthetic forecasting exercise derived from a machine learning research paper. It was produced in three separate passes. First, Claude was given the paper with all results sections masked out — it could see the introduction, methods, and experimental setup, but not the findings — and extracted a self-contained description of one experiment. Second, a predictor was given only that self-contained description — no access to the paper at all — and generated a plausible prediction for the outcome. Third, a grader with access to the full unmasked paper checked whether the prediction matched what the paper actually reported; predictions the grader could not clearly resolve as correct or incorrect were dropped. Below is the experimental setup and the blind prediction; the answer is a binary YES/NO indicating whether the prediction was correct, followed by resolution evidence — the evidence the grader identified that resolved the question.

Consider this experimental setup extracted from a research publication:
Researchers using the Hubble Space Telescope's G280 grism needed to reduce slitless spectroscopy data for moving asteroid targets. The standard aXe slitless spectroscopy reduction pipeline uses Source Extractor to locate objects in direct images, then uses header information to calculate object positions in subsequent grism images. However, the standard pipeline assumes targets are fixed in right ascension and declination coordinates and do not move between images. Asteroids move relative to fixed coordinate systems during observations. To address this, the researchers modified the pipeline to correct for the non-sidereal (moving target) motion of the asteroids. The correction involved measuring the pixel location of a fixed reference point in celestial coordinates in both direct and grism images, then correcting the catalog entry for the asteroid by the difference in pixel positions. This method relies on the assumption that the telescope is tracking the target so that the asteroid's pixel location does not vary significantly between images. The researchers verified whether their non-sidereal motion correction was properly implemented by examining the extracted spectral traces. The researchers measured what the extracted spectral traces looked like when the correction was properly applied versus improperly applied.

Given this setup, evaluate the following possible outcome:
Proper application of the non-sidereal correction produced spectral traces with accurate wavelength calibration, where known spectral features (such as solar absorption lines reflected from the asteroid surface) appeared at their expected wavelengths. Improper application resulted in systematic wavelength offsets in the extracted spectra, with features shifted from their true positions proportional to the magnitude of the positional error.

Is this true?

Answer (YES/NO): NO